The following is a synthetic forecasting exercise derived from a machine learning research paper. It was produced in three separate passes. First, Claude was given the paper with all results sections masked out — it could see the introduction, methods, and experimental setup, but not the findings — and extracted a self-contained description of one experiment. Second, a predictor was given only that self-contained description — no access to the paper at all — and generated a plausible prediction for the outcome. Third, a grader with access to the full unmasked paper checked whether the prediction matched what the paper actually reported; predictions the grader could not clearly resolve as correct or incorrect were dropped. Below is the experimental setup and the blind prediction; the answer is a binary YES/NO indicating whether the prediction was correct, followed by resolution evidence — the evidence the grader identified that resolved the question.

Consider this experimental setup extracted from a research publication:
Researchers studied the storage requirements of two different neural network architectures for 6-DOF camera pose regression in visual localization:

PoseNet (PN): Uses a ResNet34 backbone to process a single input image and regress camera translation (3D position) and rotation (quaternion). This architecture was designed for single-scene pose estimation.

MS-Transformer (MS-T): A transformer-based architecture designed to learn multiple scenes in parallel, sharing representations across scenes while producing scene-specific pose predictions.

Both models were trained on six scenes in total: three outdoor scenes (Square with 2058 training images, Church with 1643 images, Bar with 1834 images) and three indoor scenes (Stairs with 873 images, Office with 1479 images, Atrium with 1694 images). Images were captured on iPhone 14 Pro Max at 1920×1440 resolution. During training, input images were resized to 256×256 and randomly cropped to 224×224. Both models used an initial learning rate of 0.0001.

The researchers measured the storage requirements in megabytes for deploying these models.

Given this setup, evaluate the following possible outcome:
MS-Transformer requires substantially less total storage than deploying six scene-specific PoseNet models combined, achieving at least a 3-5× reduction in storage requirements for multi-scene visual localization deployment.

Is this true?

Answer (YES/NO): YES